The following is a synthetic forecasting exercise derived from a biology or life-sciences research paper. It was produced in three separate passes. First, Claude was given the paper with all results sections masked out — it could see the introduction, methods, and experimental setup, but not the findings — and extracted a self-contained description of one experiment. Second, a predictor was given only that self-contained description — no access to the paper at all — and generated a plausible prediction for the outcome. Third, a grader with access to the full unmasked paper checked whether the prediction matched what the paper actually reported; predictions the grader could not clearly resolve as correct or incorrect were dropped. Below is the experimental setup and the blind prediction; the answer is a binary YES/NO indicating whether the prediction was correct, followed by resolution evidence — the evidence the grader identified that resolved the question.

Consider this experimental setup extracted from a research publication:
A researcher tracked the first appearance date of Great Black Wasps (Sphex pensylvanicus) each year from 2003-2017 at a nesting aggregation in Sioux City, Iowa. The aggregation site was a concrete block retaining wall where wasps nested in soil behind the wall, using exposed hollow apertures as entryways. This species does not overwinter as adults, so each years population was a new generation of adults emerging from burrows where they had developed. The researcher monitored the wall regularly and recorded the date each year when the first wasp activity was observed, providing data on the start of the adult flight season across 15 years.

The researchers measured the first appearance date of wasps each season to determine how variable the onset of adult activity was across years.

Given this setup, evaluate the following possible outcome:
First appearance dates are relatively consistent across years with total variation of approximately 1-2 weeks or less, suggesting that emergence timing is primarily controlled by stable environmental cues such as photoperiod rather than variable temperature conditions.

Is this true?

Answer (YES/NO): NO